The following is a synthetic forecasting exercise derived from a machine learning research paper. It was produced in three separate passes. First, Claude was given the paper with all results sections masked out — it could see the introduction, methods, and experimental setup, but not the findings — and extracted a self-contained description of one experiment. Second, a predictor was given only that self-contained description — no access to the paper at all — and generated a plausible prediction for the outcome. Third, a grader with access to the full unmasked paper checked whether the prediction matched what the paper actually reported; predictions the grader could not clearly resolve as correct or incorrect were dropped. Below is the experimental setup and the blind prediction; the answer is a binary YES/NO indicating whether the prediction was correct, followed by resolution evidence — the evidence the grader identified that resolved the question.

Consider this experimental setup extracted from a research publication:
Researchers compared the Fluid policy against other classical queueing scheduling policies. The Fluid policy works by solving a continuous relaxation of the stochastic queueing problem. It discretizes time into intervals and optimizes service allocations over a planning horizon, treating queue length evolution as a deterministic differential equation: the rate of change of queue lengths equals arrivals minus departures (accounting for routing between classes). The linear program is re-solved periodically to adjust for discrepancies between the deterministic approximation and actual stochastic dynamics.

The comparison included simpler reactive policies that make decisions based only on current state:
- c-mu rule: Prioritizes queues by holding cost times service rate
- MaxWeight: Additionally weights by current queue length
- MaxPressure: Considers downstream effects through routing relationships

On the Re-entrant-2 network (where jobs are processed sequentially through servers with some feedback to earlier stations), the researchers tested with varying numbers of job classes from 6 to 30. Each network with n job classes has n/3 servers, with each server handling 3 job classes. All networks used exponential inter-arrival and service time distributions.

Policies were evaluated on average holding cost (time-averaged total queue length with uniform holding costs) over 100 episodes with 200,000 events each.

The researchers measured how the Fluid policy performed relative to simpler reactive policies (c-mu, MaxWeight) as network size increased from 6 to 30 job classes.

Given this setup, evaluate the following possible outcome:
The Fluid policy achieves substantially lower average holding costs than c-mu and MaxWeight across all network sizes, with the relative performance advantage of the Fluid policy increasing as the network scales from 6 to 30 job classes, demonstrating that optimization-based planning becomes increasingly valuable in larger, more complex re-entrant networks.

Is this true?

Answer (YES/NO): NO